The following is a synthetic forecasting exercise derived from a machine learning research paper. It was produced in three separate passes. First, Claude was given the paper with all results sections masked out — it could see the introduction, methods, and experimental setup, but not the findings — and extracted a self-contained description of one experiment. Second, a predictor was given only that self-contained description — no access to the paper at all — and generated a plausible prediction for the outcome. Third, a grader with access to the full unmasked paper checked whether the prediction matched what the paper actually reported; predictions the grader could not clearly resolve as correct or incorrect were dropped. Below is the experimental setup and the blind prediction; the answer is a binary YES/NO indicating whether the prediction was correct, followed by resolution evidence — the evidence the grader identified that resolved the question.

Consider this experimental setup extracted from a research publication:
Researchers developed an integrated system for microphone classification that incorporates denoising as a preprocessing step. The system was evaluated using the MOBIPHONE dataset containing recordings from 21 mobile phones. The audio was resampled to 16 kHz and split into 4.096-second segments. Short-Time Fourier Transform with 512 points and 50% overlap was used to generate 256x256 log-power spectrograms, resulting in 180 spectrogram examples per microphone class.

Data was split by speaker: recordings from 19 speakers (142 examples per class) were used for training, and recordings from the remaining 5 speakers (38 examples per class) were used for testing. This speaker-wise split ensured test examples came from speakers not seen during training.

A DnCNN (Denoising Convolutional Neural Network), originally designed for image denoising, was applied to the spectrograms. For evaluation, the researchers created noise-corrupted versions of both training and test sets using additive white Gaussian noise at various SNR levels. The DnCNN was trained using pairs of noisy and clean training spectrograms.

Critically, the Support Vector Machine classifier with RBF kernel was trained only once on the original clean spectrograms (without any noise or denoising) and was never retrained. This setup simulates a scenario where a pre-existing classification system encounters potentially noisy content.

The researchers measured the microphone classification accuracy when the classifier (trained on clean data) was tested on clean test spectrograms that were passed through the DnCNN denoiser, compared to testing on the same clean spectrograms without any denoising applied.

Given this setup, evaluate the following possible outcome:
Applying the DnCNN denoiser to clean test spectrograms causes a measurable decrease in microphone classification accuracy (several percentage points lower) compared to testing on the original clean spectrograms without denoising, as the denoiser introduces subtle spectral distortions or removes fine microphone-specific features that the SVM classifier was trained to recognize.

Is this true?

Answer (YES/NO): YES